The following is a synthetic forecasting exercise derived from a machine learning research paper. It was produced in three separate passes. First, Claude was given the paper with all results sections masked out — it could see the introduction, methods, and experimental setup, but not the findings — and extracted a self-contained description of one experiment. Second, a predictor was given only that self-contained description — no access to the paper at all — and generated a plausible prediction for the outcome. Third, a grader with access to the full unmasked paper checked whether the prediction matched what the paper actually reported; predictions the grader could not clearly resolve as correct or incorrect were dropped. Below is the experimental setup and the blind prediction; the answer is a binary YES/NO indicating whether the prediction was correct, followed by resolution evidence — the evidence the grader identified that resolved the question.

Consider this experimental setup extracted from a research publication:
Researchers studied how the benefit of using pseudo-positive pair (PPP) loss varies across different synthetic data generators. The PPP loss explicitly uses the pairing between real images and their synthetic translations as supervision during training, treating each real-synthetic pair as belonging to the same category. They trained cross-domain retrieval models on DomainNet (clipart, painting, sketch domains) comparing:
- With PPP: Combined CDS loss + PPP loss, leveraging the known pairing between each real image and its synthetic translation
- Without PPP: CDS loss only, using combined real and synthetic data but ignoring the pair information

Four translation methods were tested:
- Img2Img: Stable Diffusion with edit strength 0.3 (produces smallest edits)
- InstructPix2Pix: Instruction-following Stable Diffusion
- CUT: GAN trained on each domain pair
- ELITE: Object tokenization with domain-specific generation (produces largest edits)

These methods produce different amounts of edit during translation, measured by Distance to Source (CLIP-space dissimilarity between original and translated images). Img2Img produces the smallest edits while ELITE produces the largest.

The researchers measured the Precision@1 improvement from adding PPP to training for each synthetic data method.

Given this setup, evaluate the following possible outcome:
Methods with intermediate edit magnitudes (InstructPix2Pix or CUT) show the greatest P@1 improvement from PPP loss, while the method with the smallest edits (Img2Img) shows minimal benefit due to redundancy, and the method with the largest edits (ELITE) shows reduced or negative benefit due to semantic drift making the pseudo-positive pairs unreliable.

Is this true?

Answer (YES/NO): NO